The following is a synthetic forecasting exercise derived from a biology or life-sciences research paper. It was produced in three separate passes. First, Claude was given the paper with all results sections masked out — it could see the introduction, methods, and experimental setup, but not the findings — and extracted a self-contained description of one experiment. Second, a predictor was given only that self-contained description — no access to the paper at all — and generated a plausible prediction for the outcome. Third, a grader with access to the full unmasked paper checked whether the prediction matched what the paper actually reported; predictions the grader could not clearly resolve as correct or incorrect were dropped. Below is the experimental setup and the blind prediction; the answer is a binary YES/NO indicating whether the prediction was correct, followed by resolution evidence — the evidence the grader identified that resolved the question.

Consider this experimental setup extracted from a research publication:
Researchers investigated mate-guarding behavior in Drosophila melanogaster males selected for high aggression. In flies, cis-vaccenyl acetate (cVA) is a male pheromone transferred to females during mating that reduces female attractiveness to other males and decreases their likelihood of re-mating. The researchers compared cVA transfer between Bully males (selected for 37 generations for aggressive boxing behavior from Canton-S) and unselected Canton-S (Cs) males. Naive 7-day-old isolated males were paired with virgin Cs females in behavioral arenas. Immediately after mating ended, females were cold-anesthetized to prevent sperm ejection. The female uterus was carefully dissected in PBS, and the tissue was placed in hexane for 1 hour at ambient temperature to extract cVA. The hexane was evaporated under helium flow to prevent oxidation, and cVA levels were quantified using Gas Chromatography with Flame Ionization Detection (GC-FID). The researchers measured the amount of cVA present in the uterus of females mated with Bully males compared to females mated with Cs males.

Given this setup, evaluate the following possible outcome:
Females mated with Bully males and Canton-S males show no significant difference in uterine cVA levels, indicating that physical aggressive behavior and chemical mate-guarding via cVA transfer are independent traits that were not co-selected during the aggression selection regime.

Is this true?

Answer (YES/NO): NO